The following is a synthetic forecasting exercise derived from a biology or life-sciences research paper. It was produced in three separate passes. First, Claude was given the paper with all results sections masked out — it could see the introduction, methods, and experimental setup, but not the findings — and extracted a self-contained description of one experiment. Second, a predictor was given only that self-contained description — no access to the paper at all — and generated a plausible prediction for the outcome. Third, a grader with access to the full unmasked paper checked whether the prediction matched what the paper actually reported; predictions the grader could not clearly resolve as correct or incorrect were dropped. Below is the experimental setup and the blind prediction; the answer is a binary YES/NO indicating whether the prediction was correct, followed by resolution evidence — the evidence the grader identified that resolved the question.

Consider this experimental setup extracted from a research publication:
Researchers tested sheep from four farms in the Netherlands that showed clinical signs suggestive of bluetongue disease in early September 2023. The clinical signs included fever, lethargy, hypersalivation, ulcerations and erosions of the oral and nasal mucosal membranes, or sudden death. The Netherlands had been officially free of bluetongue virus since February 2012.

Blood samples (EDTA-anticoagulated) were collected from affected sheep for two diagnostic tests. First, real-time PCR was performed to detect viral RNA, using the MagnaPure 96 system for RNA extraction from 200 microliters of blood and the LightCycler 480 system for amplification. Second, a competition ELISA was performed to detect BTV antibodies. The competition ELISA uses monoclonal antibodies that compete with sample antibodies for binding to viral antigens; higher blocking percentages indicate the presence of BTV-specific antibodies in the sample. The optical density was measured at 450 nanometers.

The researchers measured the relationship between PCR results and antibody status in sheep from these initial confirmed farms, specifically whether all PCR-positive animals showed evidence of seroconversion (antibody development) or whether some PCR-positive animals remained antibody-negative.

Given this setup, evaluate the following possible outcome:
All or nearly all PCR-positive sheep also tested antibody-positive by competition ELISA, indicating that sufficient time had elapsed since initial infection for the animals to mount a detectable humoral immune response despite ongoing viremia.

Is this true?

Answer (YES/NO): YES